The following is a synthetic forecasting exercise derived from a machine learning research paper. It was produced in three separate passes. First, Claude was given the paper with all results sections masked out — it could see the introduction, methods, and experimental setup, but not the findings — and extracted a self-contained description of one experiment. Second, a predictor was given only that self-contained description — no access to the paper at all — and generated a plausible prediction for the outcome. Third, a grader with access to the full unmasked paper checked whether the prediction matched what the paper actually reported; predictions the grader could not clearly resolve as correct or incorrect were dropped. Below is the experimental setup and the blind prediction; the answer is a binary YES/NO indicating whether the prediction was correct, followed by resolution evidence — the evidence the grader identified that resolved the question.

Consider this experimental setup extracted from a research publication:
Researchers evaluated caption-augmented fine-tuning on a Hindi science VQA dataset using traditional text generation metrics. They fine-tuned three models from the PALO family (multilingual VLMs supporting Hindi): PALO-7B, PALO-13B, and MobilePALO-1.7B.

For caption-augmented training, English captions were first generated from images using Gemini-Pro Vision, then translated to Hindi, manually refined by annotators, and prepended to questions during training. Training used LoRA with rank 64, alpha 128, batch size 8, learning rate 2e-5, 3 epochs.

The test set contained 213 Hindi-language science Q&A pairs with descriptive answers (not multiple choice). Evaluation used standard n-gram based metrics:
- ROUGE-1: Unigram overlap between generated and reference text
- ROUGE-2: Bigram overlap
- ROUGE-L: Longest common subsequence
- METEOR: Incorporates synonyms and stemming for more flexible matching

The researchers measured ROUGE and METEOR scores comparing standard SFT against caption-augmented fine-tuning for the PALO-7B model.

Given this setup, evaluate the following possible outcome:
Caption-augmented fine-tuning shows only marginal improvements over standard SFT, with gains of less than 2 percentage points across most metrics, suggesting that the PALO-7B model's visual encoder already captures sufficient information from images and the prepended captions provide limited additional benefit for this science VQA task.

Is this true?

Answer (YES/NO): NO